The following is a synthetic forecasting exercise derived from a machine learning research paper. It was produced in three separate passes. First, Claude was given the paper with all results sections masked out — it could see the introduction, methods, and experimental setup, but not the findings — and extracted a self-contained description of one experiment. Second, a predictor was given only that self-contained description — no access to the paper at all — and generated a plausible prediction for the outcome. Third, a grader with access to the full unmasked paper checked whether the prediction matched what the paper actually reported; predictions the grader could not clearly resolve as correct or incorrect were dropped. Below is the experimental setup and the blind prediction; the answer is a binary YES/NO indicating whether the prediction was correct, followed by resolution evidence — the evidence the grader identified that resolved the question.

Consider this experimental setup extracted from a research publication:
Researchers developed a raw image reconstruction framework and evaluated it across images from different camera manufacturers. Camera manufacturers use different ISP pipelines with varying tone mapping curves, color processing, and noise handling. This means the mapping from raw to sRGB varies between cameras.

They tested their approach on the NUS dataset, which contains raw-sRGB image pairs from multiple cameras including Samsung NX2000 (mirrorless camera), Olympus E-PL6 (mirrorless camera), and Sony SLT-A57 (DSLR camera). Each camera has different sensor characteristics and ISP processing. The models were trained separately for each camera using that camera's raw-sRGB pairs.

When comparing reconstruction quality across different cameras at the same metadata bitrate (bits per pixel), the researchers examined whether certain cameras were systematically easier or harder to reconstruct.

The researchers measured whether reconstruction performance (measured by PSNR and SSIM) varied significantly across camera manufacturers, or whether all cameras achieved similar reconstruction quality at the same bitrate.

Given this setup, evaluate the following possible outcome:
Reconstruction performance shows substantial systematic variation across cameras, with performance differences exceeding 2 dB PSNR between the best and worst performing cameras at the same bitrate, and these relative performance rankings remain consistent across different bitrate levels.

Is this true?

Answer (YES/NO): NO